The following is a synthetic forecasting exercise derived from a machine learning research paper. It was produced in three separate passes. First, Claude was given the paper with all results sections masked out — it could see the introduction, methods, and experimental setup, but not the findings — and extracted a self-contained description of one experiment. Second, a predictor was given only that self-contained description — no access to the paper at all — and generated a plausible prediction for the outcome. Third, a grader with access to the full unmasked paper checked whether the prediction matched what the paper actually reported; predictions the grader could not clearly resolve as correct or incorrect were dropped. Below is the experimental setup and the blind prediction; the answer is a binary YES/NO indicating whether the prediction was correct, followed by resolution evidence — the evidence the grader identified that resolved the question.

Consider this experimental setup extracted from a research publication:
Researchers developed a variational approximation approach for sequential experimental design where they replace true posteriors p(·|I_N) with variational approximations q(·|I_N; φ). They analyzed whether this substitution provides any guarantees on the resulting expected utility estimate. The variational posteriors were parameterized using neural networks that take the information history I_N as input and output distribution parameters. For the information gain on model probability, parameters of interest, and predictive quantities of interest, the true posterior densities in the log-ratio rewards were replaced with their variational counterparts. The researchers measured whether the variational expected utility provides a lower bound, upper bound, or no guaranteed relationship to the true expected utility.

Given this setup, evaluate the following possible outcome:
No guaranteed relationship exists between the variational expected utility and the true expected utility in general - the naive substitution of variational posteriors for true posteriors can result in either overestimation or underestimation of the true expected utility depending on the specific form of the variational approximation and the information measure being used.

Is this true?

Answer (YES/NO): NO